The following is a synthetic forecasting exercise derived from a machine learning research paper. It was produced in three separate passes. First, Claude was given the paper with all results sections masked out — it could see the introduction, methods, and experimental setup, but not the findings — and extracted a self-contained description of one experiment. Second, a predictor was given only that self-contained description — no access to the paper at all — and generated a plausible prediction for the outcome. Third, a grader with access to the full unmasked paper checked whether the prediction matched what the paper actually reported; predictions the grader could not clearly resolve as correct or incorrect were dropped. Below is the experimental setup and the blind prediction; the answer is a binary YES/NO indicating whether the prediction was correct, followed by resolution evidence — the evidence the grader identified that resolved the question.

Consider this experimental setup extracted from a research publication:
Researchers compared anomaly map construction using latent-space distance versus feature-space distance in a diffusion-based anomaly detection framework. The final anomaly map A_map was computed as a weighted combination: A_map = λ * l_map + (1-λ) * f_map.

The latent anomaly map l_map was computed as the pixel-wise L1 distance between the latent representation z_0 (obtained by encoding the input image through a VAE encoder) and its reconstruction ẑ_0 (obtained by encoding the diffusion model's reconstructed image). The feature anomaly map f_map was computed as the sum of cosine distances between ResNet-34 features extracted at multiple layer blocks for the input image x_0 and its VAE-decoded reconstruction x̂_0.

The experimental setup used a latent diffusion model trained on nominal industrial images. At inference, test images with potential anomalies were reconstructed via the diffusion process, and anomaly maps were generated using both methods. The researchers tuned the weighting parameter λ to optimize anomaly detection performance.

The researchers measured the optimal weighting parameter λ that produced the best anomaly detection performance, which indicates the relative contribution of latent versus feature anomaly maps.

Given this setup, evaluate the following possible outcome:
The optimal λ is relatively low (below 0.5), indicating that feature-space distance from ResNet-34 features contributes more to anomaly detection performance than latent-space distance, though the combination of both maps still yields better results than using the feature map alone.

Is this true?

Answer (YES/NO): NO